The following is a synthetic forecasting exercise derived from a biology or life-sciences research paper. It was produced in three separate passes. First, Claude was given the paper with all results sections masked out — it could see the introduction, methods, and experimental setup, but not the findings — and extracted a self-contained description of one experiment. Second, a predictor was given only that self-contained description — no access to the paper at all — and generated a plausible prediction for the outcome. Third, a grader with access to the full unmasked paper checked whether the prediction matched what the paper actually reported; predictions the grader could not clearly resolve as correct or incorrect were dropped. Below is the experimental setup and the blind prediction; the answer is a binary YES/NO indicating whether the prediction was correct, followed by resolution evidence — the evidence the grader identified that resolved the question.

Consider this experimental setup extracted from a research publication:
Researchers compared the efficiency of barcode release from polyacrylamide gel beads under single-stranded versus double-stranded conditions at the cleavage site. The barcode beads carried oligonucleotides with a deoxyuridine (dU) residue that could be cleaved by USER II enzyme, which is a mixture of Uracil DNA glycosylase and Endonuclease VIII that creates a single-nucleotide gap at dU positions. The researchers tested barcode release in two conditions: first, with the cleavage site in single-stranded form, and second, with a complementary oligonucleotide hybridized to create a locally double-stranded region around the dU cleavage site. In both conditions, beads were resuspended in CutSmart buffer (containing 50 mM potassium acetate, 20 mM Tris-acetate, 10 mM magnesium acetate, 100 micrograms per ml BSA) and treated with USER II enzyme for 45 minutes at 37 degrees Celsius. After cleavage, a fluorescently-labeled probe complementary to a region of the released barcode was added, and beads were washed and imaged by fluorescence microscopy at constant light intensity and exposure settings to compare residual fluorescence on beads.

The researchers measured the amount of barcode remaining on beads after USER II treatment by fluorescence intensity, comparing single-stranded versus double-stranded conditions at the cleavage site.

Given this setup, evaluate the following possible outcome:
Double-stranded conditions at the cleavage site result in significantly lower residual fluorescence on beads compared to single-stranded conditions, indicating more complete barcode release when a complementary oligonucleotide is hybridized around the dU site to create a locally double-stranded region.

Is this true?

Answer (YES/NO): YES